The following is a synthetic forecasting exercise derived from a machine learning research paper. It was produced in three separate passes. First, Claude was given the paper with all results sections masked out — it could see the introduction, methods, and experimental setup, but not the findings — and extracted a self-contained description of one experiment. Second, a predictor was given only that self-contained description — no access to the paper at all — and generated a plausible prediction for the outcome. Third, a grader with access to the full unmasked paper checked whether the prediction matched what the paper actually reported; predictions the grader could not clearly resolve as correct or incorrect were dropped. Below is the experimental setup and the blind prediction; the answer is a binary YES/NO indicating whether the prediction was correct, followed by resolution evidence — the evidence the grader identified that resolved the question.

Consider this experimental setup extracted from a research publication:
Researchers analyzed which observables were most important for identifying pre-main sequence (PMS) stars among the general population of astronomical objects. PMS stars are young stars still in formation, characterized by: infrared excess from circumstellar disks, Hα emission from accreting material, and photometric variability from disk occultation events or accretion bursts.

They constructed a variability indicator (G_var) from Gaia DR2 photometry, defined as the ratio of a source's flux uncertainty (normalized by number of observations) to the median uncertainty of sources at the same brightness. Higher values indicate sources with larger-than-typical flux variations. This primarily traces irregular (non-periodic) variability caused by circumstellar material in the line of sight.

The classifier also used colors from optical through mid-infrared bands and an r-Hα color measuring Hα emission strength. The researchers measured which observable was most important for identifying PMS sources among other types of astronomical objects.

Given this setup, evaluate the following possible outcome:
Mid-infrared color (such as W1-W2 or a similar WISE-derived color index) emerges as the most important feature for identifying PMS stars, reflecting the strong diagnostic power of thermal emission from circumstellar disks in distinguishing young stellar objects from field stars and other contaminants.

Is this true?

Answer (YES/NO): NO